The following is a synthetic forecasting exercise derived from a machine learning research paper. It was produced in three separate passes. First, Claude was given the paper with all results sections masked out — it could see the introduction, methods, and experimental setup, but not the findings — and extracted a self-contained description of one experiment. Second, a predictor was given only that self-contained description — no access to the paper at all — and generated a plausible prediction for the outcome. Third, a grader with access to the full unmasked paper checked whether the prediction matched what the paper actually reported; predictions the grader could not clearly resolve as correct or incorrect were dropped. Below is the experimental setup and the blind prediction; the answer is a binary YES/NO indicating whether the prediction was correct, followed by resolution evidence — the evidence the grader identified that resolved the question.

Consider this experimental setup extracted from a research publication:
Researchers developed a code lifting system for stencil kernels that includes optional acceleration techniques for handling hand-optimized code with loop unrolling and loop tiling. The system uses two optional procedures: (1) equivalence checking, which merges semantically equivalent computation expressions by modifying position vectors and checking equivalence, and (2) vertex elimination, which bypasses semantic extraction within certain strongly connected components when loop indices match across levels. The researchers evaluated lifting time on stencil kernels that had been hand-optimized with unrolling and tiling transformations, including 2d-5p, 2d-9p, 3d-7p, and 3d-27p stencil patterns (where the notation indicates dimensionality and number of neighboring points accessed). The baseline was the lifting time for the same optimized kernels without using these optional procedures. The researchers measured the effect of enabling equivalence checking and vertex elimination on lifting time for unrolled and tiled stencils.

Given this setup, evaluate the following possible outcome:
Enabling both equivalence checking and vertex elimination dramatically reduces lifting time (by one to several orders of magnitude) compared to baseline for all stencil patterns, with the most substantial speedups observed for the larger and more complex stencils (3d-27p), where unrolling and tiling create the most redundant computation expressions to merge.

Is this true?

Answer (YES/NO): NO